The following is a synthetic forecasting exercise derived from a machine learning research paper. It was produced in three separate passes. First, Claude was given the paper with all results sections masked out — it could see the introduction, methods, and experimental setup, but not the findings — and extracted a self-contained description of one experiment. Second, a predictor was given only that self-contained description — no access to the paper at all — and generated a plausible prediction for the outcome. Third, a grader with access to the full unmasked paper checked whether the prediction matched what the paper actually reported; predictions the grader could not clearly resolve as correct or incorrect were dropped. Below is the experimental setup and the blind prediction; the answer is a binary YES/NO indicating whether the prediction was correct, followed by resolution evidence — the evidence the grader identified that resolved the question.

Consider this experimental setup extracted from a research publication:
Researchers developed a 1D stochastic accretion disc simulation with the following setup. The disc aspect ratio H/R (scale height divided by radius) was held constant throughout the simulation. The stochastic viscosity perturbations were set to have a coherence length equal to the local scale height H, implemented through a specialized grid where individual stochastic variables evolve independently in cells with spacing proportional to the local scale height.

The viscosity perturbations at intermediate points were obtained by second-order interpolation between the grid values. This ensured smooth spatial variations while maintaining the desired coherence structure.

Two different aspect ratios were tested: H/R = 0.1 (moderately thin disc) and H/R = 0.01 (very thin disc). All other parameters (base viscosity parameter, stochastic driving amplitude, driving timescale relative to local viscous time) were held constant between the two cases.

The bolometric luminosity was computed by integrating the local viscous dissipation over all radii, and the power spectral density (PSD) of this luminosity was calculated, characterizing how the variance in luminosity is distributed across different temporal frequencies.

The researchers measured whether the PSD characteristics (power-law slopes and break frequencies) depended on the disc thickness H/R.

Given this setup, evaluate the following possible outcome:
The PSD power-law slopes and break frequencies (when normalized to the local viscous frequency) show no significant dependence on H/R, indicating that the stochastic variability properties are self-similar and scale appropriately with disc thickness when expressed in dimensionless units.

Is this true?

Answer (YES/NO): NO